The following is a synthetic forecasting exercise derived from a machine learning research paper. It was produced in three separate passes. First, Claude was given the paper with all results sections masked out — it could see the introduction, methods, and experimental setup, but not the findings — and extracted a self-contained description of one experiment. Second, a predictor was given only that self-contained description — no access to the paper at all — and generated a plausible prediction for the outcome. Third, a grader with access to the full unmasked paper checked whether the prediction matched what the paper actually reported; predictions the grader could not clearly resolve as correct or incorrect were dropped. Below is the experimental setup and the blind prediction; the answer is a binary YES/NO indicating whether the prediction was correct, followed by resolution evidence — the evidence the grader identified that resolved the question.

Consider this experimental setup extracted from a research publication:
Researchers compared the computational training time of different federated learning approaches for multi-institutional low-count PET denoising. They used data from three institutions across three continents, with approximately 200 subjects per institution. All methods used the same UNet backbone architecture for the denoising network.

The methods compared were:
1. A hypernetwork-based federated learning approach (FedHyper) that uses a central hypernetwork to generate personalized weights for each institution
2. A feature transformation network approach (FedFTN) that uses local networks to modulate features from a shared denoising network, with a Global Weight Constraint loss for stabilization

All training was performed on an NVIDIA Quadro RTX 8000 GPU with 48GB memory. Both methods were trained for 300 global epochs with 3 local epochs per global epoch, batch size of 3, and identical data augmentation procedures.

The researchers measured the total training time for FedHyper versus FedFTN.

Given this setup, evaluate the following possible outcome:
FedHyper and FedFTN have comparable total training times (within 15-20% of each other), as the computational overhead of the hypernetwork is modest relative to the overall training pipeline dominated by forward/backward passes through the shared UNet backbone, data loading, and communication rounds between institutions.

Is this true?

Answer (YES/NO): YES